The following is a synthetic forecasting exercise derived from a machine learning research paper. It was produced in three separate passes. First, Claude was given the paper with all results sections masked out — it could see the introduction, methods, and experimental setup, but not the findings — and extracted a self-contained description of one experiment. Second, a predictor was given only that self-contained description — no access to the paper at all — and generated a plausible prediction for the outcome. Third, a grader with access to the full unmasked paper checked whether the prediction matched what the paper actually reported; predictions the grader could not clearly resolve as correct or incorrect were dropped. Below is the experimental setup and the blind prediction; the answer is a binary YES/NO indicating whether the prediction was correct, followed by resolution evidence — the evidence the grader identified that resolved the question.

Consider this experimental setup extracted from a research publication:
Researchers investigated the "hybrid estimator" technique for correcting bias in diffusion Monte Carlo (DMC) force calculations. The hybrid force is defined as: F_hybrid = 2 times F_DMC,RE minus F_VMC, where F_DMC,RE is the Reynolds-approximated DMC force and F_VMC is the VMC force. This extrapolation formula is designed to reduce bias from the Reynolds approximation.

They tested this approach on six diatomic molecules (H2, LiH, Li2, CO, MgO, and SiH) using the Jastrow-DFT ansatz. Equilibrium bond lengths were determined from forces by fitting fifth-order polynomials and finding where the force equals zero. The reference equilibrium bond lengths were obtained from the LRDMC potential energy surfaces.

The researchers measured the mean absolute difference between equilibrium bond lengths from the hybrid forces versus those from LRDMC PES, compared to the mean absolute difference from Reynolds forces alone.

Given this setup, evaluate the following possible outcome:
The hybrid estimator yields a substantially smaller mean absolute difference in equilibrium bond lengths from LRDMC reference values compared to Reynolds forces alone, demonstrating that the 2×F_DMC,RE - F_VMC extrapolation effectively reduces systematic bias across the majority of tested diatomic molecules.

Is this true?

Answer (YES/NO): NO